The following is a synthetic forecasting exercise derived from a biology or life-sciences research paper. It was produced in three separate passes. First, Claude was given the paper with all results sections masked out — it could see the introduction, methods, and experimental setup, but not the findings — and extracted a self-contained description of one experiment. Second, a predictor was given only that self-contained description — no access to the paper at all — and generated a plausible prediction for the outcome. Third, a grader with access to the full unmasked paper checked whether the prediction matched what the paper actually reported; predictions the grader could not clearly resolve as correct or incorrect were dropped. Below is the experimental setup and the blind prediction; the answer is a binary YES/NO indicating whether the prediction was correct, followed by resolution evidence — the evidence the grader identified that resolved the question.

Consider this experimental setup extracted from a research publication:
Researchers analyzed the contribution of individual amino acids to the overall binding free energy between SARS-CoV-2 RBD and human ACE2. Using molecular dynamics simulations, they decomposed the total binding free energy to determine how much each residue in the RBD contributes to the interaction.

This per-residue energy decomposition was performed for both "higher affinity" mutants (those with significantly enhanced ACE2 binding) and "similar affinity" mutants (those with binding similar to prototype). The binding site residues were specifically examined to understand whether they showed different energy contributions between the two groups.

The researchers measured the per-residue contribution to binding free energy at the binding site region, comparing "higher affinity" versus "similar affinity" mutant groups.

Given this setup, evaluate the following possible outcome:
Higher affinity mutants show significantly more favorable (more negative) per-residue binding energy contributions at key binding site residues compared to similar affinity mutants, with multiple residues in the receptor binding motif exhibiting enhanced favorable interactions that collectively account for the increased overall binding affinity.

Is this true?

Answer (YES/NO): YES